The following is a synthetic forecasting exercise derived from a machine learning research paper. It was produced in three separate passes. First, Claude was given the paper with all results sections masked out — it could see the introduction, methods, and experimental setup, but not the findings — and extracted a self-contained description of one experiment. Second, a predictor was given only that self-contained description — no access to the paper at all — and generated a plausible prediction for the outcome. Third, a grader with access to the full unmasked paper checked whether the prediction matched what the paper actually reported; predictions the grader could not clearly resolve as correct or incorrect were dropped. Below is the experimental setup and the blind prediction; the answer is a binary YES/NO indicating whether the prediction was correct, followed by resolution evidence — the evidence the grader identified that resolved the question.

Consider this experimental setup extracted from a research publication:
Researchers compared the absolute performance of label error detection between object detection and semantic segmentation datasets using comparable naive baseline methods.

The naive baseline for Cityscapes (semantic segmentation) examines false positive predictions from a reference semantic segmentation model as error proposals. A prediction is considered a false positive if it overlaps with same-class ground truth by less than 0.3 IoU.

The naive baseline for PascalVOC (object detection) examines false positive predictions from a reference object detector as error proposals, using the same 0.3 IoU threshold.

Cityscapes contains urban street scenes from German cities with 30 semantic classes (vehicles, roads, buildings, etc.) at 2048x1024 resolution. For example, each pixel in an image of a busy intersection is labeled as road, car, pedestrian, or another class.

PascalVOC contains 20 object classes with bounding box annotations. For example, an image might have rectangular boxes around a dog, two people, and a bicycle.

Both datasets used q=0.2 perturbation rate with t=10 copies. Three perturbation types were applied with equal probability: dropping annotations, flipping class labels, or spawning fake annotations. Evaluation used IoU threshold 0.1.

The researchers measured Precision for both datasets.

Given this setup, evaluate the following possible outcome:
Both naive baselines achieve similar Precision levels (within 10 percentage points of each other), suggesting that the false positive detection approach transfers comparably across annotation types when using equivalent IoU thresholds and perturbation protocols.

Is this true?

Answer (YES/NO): YES